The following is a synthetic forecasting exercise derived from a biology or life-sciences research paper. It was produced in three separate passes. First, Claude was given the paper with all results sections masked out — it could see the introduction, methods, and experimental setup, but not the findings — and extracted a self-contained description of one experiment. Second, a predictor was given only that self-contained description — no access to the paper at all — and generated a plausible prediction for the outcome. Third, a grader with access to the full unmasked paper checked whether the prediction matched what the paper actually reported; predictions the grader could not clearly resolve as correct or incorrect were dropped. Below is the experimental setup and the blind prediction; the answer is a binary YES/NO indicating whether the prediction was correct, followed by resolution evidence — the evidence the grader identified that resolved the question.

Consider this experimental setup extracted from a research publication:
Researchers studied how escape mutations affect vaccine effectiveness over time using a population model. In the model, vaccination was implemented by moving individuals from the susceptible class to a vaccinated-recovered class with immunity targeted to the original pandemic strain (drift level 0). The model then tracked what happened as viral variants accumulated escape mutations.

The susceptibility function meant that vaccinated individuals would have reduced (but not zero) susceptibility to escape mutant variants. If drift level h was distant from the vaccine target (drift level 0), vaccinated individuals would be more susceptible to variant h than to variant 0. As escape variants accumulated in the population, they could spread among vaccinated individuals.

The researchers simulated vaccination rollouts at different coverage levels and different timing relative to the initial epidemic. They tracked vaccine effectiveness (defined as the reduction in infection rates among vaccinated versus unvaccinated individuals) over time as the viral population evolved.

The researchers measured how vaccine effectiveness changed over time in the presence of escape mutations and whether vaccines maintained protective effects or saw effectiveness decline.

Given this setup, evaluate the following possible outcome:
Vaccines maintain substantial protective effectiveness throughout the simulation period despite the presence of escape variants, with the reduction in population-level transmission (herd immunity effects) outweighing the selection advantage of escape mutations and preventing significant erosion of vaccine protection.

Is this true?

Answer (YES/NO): NO